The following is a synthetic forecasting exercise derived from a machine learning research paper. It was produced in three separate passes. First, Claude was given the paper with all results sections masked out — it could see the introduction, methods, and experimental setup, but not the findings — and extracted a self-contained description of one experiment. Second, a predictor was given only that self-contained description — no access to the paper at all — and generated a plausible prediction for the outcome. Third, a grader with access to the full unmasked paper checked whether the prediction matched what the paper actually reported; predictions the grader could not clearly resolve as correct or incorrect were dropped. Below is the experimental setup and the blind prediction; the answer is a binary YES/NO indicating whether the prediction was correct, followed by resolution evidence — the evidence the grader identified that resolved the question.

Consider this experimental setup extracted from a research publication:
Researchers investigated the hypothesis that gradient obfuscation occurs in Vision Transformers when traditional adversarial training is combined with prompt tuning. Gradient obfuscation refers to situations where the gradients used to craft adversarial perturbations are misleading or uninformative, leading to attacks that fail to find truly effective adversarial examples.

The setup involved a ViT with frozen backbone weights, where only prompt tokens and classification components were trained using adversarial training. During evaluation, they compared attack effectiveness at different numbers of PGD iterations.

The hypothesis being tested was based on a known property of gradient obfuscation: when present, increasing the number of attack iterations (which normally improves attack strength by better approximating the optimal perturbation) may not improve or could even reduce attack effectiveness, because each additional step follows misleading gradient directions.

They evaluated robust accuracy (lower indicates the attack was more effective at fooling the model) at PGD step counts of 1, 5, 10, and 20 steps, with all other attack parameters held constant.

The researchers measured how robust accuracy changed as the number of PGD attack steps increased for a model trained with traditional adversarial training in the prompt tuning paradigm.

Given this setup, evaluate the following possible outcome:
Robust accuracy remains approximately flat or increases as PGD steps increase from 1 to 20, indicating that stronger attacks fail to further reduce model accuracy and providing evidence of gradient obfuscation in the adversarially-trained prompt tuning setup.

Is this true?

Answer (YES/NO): YES